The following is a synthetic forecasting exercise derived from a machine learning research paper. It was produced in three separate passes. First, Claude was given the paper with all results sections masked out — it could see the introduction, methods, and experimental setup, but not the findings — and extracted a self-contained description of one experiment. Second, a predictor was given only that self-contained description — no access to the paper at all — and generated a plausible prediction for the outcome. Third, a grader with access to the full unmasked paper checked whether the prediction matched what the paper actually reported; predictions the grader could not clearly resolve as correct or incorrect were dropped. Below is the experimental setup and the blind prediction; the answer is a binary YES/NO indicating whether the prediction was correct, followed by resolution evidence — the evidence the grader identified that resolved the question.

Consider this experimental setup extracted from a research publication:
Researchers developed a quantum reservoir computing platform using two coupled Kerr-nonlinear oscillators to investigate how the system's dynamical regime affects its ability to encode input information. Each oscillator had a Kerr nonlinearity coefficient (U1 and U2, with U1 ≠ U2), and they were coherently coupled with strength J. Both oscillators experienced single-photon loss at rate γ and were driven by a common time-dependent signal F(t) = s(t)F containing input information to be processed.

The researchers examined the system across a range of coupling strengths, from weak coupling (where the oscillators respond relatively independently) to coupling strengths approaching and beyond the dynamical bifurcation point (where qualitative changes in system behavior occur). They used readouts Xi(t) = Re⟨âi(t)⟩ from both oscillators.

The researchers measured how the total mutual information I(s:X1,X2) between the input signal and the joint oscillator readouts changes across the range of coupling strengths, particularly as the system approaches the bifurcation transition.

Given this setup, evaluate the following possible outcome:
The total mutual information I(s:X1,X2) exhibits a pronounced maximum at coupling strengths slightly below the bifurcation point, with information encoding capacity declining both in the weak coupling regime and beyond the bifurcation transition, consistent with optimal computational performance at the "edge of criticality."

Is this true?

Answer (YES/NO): NO